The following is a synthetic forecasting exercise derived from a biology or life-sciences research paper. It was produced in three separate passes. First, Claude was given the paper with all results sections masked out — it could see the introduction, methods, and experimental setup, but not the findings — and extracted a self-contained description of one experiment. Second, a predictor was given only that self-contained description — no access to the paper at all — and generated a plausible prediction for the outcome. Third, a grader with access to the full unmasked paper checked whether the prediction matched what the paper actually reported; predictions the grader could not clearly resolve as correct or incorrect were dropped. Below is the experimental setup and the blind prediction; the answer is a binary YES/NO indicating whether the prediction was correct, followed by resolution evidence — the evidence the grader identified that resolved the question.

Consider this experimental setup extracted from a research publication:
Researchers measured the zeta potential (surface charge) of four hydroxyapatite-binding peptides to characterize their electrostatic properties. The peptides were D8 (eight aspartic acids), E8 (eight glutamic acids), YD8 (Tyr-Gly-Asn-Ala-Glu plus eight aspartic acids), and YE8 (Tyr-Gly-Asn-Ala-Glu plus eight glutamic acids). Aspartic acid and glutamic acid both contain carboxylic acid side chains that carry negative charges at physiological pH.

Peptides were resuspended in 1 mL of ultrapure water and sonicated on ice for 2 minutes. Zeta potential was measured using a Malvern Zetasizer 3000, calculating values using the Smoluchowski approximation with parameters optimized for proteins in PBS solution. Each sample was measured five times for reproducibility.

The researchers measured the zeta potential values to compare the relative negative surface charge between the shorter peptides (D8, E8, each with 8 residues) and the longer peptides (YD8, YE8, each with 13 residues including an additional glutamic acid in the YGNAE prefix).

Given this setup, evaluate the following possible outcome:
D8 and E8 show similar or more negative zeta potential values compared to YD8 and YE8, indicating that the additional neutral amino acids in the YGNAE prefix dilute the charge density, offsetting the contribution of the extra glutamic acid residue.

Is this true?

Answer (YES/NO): NO